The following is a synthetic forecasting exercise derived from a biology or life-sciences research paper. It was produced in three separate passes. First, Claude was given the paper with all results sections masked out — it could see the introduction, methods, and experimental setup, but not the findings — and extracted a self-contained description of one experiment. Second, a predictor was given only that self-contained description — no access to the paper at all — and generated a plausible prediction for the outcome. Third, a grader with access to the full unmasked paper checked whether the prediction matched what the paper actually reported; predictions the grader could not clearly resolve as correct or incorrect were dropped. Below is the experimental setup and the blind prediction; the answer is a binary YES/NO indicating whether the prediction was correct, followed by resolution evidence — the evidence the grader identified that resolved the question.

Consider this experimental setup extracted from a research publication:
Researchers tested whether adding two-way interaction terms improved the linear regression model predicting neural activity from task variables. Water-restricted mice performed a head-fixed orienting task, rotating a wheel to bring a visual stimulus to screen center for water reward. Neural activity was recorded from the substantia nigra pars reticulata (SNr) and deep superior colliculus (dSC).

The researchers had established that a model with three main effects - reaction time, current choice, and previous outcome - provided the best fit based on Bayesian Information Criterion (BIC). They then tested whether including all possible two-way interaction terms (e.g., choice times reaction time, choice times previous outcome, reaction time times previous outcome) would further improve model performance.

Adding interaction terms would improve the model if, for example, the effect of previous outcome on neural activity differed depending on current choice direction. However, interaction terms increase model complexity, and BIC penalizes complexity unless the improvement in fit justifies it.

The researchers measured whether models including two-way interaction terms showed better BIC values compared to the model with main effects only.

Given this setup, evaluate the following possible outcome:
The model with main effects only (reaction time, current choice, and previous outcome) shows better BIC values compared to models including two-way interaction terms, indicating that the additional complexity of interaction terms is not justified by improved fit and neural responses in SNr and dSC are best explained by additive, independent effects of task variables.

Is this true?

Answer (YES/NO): YES